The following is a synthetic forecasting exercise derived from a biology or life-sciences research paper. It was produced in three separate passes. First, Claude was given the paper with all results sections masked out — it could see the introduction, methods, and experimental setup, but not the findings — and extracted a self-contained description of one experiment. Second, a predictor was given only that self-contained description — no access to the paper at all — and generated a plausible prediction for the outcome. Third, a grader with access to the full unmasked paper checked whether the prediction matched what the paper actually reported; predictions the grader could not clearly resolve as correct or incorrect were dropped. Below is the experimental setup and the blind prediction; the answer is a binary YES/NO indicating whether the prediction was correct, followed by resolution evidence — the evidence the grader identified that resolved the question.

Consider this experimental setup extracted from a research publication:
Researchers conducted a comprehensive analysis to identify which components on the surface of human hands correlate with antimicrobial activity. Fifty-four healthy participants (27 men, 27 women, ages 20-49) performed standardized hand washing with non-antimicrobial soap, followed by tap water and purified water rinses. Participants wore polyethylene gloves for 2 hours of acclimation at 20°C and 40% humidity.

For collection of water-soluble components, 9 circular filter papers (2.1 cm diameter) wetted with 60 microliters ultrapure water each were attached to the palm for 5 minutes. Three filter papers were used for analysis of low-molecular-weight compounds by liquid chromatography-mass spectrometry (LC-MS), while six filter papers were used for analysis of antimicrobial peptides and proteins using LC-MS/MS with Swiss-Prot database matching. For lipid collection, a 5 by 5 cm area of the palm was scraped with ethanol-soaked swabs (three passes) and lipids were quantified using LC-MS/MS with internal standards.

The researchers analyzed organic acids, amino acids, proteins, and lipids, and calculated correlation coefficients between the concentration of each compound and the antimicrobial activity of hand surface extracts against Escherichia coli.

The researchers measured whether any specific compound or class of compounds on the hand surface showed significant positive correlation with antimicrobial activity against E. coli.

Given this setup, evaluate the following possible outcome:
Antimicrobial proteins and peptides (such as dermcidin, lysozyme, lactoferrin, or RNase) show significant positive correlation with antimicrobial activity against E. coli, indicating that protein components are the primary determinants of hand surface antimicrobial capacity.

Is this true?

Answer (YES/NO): NO